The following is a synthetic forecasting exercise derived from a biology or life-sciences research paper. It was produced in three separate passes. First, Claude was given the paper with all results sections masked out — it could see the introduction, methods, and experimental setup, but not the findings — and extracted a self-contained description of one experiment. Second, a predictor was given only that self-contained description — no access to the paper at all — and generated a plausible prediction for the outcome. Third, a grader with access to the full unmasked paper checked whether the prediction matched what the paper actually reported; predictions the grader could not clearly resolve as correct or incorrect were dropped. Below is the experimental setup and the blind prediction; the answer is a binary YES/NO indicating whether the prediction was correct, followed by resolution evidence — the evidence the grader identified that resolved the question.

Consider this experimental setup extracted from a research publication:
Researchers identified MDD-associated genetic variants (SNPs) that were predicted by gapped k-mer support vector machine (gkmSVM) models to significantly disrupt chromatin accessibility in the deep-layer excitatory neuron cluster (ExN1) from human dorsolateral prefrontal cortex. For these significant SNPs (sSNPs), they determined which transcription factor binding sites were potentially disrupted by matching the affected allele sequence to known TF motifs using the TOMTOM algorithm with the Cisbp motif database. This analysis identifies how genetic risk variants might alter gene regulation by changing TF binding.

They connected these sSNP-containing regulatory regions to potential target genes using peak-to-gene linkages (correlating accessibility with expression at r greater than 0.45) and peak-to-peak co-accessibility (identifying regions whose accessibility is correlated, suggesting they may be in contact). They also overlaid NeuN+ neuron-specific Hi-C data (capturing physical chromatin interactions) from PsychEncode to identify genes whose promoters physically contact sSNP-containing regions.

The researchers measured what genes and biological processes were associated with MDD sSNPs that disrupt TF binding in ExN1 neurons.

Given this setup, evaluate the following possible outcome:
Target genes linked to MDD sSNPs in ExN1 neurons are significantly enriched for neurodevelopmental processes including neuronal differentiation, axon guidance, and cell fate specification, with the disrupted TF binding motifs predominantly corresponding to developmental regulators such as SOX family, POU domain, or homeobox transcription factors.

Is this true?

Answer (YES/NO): NO